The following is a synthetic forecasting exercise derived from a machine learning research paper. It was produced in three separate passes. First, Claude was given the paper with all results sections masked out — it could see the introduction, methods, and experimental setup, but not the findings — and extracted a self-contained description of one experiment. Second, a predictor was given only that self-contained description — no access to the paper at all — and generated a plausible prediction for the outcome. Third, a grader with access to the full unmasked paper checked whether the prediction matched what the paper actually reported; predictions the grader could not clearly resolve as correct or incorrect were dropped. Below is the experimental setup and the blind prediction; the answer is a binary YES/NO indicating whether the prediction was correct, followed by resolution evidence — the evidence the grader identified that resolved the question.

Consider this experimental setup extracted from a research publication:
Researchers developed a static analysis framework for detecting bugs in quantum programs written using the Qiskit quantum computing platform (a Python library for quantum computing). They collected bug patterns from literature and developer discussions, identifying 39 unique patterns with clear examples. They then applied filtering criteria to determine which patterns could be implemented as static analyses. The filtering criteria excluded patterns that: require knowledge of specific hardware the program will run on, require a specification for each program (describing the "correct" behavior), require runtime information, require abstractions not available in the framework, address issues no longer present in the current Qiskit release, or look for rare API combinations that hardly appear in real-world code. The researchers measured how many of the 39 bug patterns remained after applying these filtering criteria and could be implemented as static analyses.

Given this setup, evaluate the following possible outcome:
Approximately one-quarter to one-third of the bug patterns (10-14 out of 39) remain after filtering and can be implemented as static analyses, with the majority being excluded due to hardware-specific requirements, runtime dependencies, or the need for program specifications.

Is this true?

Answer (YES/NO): NO